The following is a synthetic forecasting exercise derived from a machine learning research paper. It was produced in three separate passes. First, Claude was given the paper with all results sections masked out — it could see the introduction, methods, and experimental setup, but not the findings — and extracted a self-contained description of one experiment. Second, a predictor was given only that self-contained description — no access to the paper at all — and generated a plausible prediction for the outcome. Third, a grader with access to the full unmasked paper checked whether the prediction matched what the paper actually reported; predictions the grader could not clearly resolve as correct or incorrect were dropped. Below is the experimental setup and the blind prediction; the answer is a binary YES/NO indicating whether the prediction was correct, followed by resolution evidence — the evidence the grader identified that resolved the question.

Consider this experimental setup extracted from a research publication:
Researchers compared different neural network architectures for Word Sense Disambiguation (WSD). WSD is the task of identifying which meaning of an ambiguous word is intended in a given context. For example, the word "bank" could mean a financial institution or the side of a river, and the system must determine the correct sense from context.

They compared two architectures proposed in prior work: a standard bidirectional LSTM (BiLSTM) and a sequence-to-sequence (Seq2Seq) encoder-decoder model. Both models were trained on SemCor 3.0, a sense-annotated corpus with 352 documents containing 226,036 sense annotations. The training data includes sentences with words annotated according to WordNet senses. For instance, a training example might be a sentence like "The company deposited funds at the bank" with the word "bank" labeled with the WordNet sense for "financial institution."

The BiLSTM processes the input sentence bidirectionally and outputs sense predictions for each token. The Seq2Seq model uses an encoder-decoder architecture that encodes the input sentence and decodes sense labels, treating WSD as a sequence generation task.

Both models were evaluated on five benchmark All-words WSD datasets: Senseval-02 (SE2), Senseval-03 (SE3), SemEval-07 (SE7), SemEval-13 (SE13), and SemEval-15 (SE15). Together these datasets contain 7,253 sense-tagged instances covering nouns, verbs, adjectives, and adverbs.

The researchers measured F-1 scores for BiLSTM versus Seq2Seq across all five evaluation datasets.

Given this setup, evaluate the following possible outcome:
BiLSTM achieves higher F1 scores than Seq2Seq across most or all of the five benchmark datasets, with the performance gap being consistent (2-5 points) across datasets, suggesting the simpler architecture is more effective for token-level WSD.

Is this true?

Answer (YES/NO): NO